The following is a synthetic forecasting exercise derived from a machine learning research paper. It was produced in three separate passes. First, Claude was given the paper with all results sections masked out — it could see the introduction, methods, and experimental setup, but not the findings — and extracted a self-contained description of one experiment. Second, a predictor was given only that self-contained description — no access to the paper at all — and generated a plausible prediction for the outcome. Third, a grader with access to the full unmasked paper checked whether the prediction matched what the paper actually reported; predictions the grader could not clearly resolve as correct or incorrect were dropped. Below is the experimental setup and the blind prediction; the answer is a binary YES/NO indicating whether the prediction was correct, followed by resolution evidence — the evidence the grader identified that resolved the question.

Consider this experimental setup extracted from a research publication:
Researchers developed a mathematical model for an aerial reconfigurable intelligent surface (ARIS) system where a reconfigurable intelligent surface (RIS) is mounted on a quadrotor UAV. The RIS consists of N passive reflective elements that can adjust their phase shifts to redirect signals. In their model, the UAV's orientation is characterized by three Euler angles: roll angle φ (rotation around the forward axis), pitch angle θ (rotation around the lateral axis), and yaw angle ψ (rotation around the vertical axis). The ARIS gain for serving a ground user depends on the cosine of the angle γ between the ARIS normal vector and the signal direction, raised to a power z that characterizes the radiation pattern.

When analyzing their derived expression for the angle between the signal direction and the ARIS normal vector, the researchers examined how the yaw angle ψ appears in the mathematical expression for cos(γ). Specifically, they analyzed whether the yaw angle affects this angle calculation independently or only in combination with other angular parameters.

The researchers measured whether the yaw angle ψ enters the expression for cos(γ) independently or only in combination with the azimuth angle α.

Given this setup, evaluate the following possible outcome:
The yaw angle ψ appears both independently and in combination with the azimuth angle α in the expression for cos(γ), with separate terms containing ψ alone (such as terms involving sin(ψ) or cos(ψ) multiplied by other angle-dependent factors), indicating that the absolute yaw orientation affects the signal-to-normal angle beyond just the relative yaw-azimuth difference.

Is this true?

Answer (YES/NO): NO